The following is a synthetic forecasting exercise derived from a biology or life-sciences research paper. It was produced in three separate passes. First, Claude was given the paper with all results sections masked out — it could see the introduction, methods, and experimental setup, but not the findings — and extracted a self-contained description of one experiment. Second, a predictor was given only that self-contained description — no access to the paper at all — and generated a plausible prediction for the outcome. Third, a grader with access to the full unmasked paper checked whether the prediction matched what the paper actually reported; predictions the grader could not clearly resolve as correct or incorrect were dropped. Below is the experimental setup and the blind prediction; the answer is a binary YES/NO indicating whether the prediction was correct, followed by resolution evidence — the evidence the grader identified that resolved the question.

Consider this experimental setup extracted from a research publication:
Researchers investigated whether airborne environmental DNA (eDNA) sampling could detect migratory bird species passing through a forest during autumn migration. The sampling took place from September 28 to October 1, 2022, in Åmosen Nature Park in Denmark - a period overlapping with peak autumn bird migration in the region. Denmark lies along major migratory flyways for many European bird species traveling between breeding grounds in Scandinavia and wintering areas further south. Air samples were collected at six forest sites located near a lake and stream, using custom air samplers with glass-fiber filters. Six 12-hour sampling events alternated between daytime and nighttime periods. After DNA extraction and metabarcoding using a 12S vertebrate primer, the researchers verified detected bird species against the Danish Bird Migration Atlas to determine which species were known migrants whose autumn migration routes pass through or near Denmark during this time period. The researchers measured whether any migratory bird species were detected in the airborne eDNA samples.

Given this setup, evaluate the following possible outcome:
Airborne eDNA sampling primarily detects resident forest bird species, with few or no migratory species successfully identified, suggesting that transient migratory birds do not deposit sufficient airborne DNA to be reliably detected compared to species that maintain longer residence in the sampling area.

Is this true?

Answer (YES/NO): NO